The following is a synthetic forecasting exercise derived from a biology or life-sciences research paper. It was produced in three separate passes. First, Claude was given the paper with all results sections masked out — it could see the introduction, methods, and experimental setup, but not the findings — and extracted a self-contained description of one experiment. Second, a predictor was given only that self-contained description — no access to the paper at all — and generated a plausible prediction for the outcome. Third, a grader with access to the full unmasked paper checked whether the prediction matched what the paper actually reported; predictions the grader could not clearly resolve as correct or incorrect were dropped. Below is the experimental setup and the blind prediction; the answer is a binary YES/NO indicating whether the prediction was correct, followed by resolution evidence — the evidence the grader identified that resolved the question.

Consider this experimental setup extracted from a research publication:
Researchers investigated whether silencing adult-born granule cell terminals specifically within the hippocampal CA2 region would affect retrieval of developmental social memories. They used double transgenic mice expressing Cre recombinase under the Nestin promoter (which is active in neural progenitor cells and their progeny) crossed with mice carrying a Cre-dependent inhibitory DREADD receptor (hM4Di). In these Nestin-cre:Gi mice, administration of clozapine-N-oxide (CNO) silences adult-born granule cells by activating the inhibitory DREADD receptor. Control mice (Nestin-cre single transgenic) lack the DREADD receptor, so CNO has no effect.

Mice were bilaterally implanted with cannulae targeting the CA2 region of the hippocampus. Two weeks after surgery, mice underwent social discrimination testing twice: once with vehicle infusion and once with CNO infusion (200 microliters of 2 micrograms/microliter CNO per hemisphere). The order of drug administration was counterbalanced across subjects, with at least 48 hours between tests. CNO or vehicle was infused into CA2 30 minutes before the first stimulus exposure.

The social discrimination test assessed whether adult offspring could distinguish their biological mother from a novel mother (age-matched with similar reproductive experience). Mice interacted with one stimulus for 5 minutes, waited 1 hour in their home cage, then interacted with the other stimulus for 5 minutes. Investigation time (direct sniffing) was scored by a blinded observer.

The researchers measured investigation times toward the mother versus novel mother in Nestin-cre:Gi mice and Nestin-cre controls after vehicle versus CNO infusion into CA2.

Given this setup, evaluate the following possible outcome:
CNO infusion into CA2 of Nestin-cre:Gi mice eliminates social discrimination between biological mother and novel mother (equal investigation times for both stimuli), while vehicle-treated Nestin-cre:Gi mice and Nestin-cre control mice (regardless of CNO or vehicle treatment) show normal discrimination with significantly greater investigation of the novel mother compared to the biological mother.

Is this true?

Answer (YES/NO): YES